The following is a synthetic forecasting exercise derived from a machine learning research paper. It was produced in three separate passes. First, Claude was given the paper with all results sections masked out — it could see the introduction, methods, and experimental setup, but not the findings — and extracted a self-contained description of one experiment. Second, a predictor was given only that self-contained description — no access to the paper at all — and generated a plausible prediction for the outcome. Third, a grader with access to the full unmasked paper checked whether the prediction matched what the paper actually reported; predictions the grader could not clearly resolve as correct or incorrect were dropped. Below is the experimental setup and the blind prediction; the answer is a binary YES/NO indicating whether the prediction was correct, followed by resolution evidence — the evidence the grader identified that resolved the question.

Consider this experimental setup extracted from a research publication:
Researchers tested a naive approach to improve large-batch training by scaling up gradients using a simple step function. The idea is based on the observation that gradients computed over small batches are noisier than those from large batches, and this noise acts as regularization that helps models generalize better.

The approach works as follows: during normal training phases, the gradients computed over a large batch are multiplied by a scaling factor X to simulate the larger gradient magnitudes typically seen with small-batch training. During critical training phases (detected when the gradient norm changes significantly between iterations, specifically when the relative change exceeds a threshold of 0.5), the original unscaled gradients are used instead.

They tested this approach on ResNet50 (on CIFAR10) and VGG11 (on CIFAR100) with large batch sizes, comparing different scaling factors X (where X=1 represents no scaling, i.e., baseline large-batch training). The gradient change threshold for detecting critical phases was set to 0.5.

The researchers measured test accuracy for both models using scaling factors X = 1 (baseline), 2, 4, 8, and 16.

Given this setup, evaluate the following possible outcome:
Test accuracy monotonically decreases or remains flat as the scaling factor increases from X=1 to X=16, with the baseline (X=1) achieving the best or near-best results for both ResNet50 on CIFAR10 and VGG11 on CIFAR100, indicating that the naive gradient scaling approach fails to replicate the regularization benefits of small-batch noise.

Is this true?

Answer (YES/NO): NO